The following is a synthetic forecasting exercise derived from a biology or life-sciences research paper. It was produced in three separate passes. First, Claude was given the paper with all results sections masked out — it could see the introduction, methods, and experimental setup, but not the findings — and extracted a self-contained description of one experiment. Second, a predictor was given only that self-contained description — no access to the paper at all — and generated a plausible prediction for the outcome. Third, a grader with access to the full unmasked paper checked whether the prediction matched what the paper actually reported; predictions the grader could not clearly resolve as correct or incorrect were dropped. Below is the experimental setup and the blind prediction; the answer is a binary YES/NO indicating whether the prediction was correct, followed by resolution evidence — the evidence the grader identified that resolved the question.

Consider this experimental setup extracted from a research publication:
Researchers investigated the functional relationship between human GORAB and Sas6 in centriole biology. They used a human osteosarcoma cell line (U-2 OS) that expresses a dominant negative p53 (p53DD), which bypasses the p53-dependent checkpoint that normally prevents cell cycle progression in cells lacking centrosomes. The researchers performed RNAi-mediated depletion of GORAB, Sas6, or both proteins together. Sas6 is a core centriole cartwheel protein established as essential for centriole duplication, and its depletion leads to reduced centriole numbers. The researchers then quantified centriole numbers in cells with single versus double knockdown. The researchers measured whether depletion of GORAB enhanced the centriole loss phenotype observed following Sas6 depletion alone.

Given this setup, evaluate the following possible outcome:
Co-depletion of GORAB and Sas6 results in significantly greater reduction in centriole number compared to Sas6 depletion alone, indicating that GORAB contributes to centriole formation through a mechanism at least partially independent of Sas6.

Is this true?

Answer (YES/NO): YES